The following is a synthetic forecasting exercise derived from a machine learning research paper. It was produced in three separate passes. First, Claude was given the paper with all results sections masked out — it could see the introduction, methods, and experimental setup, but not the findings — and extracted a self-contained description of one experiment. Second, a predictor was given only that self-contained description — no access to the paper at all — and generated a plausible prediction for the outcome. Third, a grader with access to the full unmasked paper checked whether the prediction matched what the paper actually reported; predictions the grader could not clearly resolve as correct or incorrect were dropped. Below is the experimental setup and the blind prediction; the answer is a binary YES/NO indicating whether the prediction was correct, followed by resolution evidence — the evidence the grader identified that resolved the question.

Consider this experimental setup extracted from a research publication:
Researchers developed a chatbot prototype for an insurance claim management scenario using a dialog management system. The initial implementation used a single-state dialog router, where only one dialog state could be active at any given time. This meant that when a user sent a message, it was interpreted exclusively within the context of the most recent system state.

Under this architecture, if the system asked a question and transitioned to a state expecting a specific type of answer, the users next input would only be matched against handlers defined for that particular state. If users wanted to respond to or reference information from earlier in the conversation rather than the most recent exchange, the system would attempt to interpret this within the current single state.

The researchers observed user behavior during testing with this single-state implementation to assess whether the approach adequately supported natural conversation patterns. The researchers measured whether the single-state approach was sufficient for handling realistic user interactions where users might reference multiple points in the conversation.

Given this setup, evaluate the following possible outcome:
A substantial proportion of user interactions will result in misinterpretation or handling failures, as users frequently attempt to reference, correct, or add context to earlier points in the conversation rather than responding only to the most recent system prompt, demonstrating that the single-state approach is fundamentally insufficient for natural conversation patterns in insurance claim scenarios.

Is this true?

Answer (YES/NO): YES